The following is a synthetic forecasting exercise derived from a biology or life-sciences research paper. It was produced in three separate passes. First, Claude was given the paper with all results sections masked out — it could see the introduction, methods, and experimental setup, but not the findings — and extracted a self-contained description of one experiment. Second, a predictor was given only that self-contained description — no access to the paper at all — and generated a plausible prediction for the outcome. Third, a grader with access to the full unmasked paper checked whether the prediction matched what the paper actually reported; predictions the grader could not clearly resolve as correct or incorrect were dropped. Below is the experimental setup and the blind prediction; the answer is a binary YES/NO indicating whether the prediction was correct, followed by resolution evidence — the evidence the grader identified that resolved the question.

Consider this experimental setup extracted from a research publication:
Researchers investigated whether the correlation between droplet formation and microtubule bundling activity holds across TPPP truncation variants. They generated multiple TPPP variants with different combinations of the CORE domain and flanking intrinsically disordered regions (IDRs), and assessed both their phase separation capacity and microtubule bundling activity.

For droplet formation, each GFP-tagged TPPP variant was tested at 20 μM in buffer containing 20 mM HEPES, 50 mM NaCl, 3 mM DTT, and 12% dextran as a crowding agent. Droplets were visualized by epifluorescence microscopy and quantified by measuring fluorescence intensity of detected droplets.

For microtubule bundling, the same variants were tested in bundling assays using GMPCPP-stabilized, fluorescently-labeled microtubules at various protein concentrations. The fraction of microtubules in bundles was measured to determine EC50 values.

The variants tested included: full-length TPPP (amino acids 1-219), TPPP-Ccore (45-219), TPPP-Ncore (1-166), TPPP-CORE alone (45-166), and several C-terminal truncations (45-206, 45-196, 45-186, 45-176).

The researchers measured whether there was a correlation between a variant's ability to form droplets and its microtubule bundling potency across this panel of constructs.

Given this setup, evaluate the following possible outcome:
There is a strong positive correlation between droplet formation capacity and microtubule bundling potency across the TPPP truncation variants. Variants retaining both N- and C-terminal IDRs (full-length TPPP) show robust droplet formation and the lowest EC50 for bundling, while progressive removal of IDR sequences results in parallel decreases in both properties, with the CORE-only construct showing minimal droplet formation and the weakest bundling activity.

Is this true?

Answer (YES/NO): YES